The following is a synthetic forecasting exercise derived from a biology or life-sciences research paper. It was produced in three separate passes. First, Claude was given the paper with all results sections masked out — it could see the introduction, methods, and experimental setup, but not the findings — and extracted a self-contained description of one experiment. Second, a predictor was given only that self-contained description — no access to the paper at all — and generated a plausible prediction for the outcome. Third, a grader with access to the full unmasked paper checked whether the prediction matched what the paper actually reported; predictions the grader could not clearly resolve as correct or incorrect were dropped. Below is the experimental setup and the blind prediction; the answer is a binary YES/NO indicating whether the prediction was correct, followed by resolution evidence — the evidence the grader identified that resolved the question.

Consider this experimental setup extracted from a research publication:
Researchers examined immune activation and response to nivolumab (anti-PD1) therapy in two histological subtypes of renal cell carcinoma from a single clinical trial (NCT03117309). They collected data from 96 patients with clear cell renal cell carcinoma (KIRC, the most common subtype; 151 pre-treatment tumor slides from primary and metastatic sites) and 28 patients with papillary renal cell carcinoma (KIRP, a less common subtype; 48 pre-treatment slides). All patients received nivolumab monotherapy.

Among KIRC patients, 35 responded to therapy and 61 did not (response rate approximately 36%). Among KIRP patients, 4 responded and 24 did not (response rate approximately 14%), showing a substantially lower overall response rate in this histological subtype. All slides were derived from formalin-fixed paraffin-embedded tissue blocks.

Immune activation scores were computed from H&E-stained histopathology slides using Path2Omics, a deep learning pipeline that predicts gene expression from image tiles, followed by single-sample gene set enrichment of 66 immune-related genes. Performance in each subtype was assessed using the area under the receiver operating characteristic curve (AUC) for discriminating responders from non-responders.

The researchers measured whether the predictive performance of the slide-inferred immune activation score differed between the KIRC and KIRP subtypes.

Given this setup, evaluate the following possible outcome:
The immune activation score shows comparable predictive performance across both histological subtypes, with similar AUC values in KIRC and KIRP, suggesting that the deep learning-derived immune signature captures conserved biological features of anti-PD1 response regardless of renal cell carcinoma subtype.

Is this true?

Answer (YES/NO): YES